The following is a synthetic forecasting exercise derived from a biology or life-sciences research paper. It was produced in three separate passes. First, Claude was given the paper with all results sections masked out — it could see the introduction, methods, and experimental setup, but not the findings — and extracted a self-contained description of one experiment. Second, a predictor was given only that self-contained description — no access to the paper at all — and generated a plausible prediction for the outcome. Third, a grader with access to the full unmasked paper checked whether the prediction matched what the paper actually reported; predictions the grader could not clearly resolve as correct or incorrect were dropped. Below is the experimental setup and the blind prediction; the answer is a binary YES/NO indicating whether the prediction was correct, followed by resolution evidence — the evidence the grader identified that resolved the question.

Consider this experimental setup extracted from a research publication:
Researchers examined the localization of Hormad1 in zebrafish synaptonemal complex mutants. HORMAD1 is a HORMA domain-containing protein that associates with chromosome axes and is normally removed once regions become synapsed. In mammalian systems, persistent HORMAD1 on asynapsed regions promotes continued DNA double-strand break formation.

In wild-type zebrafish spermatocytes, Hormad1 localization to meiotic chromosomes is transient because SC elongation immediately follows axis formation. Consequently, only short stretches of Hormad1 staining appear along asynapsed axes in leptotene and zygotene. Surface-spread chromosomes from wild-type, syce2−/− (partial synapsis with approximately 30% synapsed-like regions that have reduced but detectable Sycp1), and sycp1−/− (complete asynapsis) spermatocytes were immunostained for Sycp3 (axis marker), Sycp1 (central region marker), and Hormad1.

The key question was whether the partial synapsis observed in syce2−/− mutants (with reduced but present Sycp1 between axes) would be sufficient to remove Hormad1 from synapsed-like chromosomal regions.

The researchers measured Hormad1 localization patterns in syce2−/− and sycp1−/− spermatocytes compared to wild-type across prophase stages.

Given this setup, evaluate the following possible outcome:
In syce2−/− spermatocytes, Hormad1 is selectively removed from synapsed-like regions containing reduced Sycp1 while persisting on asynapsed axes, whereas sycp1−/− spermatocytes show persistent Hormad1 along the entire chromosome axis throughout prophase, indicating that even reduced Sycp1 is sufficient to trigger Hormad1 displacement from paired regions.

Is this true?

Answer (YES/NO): NO